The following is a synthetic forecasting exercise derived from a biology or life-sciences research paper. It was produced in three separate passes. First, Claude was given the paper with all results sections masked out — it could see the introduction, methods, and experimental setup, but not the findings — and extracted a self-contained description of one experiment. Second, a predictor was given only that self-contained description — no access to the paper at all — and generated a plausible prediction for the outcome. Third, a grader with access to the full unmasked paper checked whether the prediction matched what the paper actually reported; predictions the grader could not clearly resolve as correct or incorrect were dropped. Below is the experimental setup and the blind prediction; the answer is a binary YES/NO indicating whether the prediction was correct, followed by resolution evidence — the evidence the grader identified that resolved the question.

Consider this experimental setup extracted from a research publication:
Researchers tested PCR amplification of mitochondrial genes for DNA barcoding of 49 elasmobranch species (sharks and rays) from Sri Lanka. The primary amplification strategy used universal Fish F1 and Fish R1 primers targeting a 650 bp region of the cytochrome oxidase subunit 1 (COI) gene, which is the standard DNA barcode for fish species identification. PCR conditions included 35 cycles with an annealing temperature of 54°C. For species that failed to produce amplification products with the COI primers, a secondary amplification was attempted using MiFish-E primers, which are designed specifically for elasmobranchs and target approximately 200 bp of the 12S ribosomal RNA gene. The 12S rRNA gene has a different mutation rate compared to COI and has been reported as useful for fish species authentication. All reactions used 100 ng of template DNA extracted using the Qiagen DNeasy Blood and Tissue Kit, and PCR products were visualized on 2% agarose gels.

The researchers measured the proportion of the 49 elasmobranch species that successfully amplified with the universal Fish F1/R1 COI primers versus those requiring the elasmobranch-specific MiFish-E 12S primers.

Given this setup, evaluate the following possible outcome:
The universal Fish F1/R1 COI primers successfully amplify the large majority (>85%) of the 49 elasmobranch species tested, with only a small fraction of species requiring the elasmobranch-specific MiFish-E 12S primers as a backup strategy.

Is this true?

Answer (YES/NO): NO